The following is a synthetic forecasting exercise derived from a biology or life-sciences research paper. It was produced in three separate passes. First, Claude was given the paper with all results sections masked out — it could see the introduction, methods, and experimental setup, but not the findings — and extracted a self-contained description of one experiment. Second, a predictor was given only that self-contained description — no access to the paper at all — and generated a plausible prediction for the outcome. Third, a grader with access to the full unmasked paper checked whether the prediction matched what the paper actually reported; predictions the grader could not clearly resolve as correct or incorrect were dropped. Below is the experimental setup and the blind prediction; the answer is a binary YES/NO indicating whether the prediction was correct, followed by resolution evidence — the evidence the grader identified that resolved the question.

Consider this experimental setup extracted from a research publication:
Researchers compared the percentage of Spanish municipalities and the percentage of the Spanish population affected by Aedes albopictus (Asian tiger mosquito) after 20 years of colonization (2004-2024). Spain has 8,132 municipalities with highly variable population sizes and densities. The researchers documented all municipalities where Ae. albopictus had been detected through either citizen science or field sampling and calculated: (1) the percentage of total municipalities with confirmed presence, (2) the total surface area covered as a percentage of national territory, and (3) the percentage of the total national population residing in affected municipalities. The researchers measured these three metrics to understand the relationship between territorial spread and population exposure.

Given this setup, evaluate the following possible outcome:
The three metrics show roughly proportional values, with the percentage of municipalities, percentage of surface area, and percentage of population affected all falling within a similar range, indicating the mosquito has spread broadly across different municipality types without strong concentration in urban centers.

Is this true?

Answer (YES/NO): NO